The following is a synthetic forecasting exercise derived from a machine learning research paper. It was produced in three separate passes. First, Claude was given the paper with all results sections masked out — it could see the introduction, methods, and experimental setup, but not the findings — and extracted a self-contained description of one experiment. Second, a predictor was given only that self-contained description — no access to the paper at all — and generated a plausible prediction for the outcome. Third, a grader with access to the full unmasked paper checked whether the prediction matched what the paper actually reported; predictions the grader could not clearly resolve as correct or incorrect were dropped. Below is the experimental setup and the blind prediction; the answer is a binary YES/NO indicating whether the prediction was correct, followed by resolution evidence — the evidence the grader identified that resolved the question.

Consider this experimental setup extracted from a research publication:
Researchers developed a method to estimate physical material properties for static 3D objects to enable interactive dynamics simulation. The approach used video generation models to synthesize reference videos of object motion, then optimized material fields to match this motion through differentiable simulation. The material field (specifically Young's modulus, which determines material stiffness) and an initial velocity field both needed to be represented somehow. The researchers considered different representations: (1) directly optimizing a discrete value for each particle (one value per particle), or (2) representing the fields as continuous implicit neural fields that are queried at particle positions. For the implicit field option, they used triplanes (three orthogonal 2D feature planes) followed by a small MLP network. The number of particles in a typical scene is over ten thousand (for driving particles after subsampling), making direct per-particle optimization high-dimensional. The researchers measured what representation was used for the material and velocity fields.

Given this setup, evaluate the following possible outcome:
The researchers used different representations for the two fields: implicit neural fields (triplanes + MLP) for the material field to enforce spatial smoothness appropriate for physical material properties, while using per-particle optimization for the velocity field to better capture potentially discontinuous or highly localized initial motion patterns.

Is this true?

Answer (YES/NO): NO